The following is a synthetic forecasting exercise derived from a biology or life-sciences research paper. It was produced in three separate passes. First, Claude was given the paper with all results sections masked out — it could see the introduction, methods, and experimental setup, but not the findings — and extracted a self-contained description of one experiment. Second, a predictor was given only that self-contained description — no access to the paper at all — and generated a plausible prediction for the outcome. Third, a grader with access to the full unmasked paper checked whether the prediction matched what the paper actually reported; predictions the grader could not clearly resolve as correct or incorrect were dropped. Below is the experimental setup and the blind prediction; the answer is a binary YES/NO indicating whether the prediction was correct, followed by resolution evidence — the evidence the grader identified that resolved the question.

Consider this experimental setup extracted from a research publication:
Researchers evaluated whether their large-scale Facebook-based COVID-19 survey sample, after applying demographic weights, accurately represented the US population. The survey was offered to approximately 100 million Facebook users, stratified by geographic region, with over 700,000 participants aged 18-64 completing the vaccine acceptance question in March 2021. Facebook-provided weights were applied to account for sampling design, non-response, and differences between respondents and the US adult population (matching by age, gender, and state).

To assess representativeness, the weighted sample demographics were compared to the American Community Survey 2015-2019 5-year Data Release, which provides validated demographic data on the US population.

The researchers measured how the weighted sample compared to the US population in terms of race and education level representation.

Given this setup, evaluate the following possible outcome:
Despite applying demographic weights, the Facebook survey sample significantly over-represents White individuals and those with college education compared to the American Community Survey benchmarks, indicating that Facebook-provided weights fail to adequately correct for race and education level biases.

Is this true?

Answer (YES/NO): NO